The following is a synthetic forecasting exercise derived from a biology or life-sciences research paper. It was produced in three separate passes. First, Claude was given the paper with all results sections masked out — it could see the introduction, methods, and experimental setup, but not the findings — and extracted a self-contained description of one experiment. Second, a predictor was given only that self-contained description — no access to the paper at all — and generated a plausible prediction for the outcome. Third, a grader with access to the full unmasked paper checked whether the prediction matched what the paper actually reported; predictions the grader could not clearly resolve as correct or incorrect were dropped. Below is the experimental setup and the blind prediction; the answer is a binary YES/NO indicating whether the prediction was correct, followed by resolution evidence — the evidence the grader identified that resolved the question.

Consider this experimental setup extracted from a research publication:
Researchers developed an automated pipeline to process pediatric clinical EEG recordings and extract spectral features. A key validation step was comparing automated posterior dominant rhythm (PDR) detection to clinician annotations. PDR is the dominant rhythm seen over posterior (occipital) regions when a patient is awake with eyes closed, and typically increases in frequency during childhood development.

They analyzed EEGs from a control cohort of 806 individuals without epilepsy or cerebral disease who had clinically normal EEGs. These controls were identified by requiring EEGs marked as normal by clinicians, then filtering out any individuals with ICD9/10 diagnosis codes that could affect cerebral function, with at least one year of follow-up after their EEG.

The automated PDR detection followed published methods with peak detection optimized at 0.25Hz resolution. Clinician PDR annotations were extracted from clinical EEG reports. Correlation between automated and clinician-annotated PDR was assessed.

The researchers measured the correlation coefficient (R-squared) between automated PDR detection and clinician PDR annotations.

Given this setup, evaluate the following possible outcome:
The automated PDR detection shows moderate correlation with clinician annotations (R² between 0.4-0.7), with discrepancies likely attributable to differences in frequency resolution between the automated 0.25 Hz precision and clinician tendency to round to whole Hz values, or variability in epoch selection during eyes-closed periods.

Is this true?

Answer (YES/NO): NO